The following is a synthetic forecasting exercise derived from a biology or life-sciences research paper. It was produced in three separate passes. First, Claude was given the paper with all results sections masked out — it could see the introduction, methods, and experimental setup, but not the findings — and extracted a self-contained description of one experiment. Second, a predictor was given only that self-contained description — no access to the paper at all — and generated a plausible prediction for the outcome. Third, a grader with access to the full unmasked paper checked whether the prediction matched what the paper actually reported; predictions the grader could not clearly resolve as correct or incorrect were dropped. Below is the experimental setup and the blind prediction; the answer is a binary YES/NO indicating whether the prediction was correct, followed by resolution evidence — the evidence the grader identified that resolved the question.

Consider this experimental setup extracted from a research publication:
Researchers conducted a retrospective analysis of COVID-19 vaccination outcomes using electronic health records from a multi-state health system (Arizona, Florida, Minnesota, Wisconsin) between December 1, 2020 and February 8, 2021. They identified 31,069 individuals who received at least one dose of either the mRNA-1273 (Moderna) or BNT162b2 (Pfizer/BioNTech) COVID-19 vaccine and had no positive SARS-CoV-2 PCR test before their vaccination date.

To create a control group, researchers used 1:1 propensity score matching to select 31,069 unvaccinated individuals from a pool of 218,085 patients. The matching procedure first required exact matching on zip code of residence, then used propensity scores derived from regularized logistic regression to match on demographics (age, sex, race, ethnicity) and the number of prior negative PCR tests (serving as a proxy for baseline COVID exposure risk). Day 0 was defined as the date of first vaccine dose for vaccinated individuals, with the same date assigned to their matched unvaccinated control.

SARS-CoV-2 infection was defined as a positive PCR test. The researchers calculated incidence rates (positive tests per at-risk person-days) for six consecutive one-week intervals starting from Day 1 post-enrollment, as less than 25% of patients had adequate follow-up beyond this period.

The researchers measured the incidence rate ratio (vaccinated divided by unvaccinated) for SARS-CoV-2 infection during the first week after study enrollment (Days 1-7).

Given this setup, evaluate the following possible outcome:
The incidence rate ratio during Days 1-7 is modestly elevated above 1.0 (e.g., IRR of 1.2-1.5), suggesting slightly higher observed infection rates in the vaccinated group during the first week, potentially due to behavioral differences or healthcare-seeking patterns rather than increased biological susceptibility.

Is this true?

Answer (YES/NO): NO